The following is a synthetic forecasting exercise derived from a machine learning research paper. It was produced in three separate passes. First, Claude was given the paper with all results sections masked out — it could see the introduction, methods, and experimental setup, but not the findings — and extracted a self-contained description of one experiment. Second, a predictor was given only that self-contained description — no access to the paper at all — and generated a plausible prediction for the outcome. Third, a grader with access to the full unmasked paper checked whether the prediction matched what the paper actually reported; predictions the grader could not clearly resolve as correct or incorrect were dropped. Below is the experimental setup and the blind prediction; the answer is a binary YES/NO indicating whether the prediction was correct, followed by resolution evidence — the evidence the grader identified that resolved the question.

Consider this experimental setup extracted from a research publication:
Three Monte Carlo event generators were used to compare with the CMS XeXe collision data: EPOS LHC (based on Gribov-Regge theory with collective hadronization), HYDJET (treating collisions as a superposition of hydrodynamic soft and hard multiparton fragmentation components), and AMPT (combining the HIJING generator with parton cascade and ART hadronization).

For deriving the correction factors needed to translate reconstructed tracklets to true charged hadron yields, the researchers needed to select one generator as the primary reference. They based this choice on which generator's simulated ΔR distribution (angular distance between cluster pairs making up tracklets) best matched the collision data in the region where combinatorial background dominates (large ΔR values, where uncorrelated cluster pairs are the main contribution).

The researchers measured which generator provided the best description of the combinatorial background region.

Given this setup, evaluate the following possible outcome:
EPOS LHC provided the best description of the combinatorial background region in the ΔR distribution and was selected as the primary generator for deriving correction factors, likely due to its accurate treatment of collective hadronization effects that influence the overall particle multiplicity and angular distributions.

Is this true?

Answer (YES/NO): YES